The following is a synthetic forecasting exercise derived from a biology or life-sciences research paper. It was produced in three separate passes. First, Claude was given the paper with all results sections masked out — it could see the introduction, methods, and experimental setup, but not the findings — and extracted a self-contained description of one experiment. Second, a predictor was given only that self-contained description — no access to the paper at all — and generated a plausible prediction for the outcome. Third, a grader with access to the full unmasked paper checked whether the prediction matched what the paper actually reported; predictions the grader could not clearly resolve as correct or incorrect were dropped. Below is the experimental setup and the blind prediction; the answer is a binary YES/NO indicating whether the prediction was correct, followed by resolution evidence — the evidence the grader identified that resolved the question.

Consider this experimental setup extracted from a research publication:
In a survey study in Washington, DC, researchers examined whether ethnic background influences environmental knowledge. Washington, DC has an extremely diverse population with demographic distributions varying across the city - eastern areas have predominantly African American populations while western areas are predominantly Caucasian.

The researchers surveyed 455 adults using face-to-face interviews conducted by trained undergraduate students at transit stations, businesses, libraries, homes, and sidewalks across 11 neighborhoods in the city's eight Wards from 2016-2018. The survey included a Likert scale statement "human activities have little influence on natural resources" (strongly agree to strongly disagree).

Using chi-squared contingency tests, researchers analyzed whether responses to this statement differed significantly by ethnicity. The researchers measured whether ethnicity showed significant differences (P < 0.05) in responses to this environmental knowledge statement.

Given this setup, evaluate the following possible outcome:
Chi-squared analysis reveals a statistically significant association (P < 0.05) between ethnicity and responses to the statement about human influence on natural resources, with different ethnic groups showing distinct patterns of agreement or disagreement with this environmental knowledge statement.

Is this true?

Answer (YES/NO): NO